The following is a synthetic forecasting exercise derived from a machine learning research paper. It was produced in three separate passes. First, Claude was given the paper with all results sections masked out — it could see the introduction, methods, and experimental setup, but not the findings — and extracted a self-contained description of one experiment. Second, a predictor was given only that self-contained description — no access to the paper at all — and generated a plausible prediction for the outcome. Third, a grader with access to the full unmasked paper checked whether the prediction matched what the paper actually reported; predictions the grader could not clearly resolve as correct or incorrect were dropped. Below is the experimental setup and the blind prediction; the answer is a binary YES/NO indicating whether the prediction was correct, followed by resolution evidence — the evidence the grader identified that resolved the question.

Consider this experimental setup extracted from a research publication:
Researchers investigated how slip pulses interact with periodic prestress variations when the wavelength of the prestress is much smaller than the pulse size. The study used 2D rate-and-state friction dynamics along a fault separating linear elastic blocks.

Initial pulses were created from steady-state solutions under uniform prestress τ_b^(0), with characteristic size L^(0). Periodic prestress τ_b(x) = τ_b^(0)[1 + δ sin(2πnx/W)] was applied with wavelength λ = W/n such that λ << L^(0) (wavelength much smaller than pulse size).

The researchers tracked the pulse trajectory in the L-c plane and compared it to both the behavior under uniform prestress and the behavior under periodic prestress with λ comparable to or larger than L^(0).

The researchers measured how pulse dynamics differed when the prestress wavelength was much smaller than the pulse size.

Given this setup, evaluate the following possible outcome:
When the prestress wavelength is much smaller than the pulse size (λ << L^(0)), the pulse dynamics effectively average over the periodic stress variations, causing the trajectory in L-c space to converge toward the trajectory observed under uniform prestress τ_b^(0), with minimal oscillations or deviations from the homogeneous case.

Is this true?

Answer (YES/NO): YES